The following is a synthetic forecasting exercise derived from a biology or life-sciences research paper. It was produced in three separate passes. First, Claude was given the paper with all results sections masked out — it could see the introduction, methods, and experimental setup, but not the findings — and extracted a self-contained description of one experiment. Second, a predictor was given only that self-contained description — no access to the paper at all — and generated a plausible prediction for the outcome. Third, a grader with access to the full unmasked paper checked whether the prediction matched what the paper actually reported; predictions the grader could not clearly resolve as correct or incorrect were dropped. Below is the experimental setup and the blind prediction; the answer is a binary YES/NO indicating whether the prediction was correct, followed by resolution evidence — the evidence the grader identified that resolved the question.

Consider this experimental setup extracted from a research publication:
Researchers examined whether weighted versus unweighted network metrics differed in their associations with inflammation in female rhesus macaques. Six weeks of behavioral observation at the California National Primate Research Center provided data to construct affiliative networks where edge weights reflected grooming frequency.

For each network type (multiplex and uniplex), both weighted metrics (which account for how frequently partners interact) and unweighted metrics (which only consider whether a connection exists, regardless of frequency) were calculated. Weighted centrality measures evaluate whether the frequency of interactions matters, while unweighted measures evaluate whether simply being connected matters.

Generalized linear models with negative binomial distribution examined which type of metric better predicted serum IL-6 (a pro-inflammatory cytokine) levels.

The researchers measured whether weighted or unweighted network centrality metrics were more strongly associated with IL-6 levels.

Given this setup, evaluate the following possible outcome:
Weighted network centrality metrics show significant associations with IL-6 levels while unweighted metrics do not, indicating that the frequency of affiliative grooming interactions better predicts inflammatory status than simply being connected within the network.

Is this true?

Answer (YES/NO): YES